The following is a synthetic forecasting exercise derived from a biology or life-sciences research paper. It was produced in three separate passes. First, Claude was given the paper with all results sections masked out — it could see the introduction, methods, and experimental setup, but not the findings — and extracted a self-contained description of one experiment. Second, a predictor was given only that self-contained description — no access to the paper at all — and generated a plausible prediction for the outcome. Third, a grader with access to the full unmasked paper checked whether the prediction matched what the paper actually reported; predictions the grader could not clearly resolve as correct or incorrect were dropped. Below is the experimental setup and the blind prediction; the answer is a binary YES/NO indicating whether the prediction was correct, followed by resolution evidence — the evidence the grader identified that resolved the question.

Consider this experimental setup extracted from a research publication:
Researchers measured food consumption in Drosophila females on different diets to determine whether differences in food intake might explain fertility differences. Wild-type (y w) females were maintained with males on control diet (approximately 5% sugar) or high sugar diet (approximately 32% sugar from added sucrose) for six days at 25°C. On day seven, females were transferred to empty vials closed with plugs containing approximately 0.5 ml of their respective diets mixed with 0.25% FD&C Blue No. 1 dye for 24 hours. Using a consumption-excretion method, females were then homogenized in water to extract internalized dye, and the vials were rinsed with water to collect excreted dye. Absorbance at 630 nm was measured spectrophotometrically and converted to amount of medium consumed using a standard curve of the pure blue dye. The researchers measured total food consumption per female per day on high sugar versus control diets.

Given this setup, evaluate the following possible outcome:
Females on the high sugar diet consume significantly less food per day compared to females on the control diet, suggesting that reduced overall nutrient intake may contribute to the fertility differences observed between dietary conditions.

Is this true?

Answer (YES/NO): YES